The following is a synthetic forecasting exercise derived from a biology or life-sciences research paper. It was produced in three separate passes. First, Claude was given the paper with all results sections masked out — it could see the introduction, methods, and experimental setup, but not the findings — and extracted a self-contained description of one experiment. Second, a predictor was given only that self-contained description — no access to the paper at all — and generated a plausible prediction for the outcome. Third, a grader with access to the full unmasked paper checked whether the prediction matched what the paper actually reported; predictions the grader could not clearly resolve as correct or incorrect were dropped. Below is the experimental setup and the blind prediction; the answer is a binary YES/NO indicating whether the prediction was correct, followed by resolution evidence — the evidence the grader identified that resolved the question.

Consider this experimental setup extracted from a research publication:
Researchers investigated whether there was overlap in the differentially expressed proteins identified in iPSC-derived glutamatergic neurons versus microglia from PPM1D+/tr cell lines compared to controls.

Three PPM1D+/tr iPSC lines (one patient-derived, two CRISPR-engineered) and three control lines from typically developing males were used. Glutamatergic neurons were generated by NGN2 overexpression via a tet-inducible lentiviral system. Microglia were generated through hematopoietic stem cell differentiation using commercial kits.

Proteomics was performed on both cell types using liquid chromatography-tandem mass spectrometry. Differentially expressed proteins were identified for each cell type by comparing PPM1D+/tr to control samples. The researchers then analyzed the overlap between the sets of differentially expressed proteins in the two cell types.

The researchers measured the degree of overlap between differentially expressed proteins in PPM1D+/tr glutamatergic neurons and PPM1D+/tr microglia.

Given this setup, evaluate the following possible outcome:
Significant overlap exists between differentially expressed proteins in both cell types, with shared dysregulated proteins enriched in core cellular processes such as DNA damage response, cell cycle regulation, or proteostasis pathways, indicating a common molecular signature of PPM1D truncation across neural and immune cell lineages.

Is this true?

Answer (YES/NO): NO